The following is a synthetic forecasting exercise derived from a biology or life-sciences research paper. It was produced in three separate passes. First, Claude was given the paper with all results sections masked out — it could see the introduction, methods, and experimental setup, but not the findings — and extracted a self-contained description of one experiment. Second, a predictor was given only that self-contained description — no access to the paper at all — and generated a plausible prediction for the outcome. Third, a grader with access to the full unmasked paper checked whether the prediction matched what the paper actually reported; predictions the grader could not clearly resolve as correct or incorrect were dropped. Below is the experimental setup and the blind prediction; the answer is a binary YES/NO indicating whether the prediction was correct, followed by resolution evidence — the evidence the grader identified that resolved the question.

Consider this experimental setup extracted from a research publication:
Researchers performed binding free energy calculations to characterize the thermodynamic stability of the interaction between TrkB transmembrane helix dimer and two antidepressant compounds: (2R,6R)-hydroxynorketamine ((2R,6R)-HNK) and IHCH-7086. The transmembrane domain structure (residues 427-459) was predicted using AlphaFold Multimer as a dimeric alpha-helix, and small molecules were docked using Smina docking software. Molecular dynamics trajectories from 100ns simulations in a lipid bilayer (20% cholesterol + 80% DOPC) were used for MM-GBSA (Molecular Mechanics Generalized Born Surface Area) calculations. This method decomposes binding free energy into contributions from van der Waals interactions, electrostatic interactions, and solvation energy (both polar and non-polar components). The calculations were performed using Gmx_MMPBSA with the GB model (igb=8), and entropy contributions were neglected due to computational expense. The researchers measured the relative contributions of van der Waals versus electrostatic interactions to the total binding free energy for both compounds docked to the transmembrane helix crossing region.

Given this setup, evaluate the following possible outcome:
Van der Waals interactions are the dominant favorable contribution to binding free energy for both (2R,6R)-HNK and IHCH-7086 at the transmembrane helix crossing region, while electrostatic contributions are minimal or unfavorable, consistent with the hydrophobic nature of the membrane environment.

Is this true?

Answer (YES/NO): NO